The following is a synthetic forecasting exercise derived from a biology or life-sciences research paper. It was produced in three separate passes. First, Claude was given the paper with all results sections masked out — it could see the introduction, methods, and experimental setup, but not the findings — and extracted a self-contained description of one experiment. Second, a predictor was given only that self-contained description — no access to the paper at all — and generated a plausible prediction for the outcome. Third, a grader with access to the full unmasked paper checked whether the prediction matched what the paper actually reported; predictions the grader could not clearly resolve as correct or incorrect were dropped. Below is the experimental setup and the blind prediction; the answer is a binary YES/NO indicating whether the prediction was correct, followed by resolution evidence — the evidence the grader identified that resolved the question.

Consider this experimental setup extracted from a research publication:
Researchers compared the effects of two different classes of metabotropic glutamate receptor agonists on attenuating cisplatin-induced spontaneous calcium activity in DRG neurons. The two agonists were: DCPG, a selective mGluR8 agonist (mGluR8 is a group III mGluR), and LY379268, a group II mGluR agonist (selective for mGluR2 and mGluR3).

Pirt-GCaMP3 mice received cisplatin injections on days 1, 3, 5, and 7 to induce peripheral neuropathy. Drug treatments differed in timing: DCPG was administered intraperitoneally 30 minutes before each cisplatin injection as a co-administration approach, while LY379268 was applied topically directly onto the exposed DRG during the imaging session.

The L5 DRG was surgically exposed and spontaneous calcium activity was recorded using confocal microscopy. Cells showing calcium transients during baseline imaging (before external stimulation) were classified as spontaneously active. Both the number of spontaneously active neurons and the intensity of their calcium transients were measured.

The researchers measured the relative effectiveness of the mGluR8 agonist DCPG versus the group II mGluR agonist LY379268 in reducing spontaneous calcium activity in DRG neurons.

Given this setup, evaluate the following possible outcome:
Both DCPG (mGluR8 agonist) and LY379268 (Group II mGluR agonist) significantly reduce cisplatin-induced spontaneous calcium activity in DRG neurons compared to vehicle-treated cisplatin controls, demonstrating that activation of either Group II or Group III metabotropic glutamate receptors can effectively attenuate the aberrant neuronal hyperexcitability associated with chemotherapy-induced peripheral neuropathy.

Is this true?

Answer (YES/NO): NO